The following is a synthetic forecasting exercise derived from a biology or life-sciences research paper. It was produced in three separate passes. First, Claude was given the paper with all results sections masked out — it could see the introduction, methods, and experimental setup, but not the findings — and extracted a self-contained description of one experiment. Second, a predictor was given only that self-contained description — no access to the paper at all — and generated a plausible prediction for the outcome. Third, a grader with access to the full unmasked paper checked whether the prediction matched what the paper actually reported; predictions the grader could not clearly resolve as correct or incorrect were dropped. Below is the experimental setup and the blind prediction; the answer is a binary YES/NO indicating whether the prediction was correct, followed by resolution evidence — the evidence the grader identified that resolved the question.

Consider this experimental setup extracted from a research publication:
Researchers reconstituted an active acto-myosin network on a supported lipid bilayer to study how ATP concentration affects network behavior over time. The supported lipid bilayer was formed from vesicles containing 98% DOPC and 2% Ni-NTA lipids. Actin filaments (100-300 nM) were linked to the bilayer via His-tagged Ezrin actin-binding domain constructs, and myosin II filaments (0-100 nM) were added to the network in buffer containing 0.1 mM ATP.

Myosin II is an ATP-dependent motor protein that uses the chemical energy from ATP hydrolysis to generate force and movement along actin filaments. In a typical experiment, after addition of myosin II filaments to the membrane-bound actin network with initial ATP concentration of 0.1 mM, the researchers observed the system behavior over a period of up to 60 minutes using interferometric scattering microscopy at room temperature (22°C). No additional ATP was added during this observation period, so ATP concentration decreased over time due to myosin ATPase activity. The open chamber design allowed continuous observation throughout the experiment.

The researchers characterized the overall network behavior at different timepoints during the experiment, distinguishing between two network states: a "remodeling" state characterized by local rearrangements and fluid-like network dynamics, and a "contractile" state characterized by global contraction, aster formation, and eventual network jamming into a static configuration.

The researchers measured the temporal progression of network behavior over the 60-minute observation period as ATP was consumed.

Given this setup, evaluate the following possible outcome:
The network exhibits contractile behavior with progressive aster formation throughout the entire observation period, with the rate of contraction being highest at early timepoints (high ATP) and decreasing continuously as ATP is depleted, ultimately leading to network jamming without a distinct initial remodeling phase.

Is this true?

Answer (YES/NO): NO